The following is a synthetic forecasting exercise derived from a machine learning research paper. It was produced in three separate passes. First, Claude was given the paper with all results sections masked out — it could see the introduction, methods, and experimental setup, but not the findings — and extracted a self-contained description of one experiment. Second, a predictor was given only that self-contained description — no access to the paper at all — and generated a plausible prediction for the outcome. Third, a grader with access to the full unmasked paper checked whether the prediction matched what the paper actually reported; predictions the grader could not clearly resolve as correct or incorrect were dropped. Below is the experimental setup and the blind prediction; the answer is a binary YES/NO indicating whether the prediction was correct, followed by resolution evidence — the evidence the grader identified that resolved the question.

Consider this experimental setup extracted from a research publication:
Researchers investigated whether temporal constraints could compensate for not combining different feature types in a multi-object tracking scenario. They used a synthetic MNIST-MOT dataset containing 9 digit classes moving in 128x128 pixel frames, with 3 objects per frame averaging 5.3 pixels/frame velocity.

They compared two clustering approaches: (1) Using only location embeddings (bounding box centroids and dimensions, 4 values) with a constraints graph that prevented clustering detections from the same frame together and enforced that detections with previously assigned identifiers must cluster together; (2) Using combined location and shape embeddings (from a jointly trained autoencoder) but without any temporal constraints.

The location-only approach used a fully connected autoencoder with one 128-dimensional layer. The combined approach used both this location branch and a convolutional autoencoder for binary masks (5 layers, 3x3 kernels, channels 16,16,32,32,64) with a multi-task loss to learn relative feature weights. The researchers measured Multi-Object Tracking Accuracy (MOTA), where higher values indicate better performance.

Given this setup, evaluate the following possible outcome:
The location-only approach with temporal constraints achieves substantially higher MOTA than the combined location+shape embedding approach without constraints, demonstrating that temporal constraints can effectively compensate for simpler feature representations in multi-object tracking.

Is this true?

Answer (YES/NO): NO